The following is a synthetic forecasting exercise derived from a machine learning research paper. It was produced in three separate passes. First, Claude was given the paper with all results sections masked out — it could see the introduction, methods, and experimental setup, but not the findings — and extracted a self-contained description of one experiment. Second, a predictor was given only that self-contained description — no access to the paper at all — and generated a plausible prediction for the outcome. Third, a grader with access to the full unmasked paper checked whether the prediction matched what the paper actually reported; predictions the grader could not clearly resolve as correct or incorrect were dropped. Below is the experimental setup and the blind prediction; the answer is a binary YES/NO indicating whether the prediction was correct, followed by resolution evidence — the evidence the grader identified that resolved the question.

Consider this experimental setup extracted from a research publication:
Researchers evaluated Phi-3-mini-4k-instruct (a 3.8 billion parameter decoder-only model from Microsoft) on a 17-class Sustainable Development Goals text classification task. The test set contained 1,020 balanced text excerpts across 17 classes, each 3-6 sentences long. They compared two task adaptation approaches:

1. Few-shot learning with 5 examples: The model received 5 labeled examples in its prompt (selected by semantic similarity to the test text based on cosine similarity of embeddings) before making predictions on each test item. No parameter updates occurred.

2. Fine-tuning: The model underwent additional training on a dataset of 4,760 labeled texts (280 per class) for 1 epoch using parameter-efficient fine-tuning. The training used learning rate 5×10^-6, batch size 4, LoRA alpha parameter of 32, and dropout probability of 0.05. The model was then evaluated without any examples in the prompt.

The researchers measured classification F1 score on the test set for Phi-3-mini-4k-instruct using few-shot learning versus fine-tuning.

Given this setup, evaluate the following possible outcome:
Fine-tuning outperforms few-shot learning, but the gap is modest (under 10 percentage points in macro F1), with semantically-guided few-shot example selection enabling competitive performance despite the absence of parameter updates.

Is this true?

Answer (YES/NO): NO